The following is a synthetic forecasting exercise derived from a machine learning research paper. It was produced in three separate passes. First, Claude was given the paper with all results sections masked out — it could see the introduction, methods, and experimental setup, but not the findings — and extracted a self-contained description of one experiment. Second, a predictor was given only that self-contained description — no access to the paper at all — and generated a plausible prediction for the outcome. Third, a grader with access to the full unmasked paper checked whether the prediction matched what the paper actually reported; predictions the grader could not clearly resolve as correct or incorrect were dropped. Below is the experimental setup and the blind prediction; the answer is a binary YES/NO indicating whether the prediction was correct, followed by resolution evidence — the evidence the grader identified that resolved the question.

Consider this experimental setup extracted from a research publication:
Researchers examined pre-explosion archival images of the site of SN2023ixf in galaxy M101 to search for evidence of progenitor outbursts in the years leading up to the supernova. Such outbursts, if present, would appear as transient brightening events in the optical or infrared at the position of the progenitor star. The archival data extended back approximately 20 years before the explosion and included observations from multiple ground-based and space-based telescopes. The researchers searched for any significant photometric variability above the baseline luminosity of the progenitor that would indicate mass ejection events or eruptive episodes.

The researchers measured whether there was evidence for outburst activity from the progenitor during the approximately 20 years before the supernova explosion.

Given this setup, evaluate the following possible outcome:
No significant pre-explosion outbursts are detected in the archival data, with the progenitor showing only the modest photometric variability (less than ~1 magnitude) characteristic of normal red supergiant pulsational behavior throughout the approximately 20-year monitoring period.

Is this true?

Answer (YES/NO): YES